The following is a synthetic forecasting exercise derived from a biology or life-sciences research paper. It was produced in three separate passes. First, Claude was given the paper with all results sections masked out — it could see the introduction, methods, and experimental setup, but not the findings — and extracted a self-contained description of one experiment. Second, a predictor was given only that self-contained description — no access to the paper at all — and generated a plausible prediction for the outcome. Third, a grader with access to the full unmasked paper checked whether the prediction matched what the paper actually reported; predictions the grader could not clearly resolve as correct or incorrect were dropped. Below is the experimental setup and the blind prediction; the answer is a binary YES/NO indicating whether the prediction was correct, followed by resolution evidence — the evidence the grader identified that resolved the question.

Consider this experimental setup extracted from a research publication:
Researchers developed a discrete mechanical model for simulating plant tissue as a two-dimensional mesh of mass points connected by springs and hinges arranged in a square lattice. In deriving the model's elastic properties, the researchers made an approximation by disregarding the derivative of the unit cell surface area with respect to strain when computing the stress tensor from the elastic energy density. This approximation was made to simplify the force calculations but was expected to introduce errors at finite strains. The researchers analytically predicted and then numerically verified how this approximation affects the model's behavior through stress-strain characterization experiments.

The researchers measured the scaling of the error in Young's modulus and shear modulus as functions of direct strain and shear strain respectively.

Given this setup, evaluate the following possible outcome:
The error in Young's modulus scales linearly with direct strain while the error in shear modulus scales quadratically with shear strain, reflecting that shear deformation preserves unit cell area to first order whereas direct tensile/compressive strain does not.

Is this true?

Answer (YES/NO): YES